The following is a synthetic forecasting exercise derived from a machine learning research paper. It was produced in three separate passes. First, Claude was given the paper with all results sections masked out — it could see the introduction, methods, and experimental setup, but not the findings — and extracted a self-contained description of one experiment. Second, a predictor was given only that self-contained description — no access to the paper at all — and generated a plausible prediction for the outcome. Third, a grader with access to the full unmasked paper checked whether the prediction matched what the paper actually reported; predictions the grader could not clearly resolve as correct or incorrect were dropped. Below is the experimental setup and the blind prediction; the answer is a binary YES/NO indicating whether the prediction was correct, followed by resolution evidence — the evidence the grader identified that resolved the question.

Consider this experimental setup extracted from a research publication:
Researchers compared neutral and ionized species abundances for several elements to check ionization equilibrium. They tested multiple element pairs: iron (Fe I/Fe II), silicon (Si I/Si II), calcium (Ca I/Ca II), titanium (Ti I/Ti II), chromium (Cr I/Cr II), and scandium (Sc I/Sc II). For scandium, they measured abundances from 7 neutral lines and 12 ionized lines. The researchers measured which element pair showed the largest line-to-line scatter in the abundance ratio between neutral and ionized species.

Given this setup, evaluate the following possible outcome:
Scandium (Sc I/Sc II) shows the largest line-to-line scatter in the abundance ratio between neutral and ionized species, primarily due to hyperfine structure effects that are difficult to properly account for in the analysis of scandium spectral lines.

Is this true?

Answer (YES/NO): NO